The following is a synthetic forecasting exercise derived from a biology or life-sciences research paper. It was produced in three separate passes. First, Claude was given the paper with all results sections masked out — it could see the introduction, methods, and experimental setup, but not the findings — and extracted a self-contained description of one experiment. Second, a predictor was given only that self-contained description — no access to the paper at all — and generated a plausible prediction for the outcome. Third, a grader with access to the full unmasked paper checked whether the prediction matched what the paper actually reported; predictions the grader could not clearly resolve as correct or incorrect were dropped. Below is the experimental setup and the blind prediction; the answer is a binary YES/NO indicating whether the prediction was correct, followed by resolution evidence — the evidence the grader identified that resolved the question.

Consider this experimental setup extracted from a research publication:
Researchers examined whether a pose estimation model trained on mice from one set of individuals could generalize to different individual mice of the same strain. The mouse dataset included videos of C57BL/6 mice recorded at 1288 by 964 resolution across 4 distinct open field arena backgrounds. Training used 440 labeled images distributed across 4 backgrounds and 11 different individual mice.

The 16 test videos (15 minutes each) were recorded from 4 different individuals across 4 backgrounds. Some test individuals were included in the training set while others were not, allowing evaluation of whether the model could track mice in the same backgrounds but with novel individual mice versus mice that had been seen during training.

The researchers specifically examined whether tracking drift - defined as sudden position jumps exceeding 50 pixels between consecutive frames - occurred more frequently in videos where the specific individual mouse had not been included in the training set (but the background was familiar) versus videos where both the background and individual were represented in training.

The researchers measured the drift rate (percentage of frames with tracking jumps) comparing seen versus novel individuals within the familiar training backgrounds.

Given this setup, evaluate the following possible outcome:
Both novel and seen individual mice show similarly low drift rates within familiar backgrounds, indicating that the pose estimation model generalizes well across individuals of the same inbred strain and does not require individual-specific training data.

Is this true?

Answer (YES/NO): YES